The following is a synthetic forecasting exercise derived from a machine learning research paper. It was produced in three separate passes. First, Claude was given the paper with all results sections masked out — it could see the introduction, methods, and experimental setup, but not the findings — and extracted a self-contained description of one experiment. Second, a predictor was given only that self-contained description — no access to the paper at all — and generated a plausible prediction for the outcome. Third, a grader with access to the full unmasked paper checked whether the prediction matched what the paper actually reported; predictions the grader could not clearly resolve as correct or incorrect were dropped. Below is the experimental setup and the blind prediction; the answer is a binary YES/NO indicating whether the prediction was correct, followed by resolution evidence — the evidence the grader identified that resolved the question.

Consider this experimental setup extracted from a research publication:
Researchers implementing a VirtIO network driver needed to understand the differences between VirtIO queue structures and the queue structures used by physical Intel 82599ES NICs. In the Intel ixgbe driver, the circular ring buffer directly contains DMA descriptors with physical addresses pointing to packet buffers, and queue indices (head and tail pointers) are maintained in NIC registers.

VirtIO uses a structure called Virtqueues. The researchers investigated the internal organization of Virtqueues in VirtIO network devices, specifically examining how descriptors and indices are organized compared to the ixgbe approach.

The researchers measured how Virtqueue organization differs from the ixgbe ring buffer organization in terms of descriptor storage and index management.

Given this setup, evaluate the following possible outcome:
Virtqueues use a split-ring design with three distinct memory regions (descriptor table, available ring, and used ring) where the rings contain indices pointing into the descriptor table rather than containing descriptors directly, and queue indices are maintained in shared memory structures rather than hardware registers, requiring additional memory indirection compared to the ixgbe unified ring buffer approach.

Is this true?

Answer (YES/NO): YES